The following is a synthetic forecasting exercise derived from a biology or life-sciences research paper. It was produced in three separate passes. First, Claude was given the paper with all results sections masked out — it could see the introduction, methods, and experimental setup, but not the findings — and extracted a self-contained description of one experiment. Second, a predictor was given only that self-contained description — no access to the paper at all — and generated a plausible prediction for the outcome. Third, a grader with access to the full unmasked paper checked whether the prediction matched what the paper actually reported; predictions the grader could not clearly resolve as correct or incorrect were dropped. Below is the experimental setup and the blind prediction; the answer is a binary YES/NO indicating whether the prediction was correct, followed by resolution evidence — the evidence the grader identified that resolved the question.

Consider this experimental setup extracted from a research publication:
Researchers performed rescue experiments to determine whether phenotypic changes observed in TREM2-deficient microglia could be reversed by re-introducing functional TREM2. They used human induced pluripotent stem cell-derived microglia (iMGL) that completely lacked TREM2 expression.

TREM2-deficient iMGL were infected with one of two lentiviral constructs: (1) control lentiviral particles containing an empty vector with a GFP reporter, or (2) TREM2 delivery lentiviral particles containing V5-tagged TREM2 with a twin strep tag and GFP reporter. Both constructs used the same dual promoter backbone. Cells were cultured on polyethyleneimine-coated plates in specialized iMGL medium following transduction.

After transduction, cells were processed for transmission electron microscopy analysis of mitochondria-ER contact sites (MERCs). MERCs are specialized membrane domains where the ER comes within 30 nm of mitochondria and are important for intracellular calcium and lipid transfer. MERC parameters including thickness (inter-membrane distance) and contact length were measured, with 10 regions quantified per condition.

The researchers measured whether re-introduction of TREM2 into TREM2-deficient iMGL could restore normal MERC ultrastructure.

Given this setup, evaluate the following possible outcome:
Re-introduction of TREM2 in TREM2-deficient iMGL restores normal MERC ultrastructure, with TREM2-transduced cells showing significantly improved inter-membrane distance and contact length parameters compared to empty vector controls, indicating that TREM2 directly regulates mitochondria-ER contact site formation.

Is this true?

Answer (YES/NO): NO